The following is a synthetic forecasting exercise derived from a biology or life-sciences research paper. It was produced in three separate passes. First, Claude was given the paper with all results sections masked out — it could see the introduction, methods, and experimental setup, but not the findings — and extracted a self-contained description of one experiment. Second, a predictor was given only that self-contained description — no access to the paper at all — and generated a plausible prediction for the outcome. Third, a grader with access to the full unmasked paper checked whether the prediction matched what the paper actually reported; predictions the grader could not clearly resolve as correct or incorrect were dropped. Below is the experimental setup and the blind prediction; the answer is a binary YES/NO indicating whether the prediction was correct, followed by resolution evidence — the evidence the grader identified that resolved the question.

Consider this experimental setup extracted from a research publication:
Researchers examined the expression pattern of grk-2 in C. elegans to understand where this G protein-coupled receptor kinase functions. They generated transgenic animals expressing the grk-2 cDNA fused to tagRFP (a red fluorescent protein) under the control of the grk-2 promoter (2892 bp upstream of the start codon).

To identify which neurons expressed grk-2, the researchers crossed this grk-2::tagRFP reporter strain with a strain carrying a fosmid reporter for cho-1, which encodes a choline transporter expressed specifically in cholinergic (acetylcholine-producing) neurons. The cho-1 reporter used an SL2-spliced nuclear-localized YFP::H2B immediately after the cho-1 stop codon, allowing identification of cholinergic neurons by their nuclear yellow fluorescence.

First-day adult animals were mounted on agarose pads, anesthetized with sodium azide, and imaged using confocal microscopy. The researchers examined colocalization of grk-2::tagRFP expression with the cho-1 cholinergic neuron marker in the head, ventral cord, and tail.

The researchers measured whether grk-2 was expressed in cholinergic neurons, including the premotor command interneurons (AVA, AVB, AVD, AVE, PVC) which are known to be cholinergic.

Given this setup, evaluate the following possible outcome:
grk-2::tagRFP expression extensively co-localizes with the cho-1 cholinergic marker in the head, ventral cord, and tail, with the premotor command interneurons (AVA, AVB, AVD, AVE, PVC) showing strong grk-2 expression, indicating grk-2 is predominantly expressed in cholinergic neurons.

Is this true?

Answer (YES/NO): NO